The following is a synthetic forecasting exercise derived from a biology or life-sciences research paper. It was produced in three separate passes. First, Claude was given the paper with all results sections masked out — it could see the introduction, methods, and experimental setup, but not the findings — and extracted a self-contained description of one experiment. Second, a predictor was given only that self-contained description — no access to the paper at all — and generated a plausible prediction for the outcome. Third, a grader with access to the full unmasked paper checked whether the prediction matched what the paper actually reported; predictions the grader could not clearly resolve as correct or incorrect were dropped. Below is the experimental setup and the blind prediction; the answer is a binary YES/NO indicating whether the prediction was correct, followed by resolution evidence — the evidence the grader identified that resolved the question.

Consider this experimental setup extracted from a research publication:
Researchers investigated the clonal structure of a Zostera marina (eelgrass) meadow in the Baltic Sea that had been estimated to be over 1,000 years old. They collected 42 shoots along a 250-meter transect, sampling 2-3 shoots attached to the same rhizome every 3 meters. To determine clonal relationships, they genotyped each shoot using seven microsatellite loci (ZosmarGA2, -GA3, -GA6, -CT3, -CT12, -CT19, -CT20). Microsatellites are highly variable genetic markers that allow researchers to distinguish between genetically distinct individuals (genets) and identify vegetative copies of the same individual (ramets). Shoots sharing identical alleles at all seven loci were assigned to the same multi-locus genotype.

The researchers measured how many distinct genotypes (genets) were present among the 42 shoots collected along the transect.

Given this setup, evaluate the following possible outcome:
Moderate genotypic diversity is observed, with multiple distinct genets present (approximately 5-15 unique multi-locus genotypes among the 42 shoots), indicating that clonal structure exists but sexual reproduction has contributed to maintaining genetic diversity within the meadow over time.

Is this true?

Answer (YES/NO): NO